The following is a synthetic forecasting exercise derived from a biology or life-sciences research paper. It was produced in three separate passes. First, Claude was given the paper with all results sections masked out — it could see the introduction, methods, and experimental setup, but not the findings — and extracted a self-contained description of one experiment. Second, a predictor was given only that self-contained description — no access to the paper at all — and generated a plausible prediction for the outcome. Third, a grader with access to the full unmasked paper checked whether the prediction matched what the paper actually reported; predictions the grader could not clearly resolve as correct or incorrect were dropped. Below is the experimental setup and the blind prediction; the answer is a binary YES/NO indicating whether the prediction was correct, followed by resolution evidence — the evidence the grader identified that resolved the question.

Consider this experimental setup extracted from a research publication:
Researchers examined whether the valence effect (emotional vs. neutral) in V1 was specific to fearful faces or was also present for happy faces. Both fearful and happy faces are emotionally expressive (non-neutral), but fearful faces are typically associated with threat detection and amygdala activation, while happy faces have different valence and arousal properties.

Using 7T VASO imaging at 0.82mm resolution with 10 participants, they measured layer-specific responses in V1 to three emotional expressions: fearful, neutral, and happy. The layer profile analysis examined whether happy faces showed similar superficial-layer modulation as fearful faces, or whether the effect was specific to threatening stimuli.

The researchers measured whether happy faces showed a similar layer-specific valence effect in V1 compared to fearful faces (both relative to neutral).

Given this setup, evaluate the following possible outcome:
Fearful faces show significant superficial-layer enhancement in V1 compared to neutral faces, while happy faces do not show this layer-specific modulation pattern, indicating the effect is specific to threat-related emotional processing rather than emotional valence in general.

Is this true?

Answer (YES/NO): NO